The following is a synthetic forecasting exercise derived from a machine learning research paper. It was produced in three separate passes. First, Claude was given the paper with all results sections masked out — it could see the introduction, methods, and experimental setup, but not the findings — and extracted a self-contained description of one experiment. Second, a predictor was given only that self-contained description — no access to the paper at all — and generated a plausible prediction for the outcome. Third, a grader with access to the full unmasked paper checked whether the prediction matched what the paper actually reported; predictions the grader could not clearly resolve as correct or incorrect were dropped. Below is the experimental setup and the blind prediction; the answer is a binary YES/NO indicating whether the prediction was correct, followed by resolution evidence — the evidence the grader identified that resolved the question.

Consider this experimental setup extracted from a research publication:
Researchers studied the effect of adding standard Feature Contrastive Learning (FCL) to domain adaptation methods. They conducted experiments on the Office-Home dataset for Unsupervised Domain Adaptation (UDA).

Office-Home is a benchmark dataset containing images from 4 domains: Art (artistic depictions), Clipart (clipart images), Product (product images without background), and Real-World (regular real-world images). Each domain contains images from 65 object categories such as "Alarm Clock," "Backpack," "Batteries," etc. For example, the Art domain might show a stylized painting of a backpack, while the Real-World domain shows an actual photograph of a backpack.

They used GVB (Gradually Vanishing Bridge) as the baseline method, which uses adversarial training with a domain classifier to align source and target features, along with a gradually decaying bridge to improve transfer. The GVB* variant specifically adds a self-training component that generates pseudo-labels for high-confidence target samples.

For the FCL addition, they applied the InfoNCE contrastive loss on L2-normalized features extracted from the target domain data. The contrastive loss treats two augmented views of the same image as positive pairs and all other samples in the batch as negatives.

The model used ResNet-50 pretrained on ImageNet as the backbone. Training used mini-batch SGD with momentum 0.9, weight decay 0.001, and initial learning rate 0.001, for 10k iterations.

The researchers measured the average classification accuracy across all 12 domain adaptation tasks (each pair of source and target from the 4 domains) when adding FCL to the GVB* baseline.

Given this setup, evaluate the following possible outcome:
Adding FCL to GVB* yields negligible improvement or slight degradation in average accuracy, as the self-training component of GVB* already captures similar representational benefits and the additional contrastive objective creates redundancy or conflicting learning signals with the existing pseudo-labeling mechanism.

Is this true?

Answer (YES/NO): YES